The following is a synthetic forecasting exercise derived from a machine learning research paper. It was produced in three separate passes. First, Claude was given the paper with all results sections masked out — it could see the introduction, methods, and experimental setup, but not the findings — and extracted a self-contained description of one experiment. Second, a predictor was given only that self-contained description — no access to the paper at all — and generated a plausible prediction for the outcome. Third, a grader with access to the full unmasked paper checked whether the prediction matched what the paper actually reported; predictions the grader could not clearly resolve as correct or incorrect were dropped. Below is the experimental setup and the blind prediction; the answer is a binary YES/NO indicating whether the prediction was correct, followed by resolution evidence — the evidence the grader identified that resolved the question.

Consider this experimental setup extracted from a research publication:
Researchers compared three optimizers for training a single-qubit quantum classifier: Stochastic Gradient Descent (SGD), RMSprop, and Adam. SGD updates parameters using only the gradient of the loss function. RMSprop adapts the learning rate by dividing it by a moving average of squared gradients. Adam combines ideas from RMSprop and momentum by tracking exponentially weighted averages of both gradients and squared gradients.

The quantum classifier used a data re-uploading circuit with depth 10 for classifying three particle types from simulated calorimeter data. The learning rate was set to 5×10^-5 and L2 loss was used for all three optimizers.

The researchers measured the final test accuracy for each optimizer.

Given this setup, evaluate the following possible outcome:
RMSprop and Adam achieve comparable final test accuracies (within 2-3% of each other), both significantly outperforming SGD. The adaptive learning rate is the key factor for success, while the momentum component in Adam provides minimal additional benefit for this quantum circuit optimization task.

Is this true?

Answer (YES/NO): NO